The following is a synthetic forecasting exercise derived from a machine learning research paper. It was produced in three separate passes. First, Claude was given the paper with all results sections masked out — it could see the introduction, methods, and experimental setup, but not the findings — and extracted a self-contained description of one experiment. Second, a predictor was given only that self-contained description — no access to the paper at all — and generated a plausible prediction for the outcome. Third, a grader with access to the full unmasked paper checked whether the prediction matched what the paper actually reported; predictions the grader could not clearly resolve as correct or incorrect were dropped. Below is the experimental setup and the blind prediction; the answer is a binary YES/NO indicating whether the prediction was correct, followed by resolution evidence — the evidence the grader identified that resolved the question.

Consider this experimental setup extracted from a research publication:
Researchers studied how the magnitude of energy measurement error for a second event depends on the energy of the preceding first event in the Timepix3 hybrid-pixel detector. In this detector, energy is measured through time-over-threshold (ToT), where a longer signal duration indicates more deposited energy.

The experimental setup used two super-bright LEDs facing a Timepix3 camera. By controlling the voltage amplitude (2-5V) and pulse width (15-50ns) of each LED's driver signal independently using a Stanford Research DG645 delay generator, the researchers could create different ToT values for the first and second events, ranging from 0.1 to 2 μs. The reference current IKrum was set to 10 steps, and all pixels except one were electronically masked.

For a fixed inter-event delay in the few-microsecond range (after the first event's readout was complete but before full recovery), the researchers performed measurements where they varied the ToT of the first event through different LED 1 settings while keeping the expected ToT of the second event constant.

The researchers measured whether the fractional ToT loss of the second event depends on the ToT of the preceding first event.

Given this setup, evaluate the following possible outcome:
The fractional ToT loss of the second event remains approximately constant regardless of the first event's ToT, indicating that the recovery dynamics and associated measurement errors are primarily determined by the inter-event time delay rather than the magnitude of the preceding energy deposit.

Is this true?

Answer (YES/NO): NO